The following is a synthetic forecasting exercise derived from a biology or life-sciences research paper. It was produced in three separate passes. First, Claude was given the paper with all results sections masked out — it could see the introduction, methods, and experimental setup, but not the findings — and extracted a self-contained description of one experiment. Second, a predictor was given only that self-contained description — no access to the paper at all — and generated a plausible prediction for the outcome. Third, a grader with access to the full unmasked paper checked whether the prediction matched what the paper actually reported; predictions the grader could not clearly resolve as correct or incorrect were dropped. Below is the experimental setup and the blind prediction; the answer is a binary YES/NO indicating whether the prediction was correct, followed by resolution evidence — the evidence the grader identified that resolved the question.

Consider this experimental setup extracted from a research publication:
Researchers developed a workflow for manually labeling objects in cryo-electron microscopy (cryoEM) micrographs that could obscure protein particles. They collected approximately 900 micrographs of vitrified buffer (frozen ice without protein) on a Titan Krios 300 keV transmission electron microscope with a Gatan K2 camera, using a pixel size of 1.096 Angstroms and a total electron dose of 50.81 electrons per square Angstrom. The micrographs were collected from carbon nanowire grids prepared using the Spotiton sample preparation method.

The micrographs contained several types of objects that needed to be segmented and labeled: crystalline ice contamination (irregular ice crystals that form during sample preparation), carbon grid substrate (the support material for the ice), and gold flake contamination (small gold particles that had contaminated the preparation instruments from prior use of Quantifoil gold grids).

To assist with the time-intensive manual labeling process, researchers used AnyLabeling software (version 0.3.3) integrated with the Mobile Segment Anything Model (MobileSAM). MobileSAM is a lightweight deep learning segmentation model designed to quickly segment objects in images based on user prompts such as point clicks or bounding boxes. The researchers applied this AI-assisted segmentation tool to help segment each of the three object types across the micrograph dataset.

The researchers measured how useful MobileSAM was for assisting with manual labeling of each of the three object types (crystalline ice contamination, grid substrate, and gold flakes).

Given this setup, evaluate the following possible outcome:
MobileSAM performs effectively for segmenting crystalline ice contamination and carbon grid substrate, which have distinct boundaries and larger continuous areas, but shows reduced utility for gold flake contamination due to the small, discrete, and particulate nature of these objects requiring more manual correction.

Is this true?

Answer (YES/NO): YES